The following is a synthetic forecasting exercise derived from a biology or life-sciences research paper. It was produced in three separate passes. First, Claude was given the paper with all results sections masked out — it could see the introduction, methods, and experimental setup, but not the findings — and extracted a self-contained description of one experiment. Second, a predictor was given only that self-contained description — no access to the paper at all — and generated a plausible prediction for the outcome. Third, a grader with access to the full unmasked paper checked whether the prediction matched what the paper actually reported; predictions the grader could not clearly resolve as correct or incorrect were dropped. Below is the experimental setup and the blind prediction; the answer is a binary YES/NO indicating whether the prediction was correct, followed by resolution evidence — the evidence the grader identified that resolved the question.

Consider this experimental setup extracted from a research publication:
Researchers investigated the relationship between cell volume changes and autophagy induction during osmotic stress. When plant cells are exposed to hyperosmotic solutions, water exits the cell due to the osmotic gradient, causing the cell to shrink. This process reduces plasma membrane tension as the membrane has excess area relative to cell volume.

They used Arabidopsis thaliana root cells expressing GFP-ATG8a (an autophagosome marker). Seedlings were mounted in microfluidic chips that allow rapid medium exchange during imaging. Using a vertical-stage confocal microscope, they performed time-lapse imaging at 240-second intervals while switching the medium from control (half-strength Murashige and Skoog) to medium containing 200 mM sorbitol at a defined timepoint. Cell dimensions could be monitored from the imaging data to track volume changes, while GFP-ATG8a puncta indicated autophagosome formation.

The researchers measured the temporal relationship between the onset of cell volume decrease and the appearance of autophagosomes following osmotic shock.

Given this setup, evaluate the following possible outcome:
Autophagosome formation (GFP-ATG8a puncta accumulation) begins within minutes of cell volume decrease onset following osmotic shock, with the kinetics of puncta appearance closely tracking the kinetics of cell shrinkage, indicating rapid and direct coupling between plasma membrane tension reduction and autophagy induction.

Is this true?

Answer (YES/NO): YES